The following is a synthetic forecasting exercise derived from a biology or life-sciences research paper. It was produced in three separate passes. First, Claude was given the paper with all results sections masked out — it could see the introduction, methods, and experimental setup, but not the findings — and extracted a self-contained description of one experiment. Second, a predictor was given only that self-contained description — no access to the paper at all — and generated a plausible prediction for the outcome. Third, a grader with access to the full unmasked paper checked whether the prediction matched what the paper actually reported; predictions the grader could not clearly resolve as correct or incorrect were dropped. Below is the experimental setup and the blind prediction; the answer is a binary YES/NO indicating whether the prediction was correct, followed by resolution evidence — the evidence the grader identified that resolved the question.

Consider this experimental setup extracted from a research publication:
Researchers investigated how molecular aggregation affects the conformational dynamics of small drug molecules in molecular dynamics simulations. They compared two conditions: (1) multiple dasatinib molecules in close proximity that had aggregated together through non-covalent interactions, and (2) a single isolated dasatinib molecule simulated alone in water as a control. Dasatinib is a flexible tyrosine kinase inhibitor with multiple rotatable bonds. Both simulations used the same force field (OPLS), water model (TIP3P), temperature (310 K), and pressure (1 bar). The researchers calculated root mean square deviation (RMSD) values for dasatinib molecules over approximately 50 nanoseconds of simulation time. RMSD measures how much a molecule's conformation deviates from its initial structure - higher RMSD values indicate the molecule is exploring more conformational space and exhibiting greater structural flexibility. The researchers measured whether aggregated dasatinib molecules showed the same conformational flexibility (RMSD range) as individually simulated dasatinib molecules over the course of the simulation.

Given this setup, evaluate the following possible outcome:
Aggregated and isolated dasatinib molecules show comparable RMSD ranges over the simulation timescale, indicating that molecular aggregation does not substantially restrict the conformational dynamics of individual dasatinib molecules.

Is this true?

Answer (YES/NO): NO